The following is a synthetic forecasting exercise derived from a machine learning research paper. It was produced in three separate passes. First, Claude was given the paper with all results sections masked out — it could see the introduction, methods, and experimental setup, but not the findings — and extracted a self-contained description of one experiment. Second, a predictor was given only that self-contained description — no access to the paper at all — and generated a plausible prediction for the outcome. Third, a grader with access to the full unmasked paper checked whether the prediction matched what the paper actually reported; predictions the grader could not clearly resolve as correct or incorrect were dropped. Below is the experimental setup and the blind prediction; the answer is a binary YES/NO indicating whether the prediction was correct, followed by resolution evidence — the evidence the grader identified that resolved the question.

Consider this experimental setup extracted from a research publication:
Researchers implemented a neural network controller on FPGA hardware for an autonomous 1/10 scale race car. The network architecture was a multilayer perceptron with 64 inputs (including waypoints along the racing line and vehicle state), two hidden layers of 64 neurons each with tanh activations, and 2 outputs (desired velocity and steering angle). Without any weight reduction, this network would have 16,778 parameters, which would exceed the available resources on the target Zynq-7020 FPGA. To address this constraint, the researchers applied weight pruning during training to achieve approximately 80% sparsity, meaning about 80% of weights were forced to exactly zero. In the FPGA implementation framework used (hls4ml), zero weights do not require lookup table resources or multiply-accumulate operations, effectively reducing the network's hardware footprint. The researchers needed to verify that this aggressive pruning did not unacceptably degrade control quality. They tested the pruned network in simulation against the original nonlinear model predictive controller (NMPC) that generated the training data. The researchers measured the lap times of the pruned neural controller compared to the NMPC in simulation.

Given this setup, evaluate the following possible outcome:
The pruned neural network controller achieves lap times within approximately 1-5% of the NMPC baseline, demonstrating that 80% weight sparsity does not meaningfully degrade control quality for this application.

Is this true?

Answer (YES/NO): NO